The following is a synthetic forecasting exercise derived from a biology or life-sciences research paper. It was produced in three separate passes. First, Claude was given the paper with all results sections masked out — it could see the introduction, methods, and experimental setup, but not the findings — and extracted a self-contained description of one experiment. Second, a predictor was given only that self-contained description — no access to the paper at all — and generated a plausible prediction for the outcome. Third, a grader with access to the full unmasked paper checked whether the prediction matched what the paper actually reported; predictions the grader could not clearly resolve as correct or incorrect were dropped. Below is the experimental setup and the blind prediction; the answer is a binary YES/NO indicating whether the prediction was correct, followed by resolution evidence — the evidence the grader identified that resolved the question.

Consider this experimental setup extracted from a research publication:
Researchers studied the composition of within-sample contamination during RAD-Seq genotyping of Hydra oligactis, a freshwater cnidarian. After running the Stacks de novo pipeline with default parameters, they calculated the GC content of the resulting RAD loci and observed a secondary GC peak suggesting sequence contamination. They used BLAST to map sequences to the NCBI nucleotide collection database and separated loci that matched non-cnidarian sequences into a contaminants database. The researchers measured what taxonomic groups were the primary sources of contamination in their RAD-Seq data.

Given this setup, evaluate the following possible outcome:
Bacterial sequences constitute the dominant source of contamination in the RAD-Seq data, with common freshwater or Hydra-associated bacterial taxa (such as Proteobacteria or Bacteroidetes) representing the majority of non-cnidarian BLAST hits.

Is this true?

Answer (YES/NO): YES